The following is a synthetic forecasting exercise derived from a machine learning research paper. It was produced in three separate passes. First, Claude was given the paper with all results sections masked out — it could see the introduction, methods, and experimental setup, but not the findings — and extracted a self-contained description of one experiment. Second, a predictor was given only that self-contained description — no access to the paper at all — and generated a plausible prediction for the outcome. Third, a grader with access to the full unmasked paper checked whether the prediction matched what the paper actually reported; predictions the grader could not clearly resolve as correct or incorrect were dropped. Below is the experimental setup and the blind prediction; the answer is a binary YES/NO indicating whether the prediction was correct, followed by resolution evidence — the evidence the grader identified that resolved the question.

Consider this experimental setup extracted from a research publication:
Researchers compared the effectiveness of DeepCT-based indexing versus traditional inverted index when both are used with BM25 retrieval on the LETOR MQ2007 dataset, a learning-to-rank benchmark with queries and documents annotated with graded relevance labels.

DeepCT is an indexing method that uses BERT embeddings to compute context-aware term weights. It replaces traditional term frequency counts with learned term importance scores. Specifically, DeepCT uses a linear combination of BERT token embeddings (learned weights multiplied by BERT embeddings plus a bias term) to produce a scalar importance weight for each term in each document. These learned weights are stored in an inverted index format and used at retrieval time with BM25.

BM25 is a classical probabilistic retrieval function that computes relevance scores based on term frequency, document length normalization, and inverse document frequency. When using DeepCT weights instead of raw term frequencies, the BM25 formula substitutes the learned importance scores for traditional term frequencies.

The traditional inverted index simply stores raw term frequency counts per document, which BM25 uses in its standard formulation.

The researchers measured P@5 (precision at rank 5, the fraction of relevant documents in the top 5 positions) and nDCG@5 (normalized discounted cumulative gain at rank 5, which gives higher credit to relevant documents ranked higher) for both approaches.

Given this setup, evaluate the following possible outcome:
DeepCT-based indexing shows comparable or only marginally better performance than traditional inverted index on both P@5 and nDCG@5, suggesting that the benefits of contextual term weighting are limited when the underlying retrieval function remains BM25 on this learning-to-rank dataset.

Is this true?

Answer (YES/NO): NO